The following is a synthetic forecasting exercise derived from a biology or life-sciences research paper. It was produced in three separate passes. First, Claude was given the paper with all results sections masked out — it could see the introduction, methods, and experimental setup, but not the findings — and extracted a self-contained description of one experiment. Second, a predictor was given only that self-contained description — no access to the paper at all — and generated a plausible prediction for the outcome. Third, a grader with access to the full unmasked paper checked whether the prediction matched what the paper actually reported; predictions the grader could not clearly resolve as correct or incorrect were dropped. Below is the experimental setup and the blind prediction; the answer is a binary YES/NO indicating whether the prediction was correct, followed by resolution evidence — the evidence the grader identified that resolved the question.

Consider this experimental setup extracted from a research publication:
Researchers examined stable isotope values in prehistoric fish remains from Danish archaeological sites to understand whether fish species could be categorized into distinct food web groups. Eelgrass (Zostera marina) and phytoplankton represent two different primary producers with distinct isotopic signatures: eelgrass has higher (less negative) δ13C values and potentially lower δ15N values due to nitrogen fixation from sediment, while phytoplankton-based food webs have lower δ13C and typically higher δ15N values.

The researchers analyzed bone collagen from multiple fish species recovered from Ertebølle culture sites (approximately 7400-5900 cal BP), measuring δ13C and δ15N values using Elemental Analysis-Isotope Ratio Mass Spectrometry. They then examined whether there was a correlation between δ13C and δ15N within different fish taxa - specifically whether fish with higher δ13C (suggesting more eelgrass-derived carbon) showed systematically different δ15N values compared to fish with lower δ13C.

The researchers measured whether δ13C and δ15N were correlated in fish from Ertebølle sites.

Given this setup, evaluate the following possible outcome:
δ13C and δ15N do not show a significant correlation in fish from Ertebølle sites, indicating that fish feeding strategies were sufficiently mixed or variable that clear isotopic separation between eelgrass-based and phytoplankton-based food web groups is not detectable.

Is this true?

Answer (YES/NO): NO